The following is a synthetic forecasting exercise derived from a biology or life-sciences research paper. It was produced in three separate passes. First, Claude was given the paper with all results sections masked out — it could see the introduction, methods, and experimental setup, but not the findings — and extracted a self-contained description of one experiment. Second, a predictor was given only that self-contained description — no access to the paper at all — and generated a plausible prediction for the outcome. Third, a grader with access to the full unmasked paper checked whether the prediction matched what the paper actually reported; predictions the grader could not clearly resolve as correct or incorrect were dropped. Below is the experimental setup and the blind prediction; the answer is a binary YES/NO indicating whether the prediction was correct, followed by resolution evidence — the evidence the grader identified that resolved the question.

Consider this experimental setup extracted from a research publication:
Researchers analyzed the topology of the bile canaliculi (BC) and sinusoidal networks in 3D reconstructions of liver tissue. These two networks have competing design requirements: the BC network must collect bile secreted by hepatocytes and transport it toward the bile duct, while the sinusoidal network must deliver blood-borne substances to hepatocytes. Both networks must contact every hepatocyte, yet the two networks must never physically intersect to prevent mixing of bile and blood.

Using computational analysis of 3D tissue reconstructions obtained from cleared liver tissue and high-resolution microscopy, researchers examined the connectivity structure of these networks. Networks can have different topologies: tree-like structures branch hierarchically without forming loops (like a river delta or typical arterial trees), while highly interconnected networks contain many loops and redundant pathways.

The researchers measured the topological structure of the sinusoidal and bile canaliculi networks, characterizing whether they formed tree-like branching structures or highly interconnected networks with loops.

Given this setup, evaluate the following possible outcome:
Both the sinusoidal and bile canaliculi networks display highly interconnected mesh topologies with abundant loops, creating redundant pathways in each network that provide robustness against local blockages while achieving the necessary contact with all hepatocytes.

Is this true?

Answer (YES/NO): YES